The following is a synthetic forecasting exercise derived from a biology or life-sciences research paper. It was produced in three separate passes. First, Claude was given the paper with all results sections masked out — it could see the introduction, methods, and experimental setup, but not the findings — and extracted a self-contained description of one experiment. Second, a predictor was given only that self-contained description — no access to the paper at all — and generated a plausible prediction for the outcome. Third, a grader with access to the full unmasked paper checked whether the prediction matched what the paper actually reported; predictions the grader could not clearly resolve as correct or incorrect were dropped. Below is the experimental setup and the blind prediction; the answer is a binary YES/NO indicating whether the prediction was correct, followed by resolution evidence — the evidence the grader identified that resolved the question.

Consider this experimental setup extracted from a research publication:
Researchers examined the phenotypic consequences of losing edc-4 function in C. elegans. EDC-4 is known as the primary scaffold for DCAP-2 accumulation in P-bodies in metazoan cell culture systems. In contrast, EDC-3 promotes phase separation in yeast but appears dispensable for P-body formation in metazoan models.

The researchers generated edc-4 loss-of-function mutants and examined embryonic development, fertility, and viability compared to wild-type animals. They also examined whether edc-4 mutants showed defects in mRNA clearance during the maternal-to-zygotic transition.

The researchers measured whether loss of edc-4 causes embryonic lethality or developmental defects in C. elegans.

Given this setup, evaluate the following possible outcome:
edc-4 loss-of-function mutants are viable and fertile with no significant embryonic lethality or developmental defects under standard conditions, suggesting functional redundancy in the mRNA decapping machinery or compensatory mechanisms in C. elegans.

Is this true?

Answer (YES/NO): YES